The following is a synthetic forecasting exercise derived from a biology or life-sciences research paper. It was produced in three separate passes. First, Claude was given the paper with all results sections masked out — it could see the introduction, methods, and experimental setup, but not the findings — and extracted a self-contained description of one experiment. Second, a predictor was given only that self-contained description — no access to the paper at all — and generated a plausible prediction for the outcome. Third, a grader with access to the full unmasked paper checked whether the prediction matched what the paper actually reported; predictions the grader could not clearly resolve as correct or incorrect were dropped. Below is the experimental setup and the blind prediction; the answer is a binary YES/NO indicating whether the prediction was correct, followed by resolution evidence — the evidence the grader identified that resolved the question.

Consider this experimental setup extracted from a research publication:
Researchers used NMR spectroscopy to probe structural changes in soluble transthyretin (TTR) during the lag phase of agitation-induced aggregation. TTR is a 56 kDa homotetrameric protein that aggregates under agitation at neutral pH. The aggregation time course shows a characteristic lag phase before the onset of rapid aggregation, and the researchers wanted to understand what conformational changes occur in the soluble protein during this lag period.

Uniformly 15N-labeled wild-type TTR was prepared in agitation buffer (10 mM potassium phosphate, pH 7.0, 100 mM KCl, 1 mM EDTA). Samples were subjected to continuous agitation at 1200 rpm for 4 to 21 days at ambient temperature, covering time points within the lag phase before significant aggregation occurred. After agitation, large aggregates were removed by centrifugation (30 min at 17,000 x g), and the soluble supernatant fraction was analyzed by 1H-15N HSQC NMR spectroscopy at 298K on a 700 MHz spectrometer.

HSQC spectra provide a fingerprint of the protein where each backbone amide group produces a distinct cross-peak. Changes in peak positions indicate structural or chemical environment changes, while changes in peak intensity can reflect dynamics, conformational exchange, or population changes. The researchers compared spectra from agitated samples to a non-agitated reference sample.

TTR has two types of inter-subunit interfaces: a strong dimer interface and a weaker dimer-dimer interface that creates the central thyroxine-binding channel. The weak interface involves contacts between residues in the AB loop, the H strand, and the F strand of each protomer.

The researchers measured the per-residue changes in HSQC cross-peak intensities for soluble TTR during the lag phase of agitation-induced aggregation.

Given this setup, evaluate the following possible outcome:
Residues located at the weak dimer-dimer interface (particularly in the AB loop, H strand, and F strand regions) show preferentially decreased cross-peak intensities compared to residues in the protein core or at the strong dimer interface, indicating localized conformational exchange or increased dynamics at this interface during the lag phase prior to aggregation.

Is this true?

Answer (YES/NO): NO